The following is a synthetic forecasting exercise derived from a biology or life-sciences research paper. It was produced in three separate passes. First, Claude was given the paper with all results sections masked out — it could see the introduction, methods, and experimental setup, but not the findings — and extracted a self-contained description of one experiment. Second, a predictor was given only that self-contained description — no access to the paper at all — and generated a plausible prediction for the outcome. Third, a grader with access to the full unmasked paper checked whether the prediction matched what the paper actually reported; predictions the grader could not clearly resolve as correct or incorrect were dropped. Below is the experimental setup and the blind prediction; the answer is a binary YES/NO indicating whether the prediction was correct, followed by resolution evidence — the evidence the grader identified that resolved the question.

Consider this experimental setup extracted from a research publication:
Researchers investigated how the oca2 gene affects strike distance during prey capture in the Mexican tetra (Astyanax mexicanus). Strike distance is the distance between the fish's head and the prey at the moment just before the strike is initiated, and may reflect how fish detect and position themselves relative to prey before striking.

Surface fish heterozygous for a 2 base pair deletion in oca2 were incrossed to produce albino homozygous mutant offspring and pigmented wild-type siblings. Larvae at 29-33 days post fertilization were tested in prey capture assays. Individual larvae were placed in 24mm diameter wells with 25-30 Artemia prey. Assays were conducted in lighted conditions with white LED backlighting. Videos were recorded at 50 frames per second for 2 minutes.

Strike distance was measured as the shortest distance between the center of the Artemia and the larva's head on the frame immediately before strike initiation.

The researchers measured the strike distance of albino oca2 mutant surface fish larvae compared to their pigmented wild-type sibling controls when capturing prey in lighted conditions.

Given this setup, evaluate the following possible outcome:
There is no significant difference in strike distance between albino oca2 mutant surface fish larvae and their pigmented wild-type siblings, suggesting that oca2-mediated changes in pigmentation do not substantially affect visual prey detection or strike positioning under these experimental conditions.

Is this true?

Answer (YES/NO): YES